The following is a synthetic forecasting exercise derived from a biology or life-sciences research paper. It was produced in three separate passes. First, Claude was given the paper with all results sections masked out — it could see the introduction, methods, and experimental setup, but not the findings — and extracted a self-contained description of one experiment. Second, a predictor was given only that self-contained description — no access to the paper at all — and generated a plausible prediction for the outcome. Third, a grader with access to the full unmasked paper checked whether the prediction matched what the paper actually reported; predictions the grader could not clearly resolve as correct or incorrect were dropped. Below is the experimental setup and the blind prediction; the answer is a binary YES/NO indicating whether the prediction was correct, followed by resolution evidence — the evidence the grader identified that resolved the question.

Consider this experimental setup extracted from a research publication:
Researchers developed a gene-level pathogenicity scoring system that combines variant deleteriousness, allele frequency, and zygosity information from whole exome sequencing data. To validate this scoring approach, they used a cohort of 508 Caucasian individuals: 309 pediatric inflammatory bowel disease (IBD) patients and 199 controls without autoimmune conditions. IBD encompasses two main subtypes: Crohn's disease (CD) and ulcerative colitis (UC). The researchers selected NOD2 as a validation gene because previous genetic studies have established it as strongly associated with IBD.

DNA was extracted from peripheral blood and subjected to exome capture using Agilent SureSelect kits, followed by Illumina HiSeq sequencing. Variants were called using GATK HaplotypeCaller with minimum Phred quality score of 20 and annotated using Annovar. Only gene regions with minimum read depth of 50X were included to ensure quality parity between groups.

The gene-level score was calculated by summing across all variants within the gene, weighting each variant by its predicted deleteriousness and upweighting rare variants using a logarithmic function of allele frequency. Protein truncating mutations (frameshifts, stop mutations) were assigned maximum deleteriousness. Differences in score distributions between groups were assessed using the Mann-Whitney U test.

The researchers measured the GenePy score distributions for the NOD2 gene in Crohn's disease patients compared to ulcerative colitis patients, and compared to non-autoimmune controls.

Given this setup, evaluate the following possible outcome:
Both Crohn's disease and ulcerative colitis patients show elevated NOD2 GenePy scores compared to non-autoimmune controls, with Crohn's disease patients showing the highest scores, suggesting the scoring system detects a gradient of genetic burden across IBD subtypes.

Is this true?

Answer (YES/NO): NO